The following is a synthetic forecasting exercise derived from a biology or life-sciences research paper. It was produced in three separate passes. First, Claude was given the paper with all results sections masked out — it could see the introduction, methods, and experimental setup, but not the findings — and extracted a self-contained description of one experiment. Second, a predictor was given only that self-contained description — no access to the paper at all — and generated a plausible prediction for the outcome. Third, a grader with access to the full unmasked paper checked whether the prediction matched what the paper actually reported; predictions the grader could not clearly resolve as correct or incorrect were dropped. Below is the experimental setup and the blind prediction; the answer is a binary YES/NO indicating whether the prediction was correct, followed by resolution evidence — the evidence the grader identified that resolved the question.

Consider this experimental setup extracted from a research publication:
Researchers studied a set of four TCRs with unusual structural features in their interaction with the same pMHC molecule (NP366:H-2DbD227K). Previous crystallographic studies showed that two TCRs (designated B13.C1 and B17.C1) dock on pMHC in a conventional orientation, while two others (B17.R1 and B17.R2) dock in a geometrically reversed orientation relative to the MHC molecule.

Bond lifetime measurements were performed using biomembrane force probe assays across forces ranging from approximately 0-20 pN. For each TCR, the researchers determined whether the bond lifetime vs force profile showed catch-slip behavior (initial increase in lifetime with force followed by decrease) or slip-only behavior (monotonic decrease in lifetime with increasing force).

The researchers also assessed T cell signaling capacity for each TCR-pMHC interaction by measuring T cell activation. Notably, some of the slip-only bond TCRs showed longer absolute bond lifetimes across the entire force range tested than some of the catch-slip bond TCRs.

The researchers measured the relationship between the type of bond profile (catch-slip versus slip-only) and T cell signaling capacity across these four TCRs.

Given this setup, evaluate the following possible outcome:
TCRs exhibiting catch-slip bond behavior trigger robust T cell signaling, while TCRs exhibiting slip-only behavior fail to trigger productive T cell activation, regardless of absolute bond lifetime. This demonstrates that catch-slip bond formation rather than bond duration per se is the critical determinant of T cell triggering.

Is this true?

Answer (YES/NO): YES